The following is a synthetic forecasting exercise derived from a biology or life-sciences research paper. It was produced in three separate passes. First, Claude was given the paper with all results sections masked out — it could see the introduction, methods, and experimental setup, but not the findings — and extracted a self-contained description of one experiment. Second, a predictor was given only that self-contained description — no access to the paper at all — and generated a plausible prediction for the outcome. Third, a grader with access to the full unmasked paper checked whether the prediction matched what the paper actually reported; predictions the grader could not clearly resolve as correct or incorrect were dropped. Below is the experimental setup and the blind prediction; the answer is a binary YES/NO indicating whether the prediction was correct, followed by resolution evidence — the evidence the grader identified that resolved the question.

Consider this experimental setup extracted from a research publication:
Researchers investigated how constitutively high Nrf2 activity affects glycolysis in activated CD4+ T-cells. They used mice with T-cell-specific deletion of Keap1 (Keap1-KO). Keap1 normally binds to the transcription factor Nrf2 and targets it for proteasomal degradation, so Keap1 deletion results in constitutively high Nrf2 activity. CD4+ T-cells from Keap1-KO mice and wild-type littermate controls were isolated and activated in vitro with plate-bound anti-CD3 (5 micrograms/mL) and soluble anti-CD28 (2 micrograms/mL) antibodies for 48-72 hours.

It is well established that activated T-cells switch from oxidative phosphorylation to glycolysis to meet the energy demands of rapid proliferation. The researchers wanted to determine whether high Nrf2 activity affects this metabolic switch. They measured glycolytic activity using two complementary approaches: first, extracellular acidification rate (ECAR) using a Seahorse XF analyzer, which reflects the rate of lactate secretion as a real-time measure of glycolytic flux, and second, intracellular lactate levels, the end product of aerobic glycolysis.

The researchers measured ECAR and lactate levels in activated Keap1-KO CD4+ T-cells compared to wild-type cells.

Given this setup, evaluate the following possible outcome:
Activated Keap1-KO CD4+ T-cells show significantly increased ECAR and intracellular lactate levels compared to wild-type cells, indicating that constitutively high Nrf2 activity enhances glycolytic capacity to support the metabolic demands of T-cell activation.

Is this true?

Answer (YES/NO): NO